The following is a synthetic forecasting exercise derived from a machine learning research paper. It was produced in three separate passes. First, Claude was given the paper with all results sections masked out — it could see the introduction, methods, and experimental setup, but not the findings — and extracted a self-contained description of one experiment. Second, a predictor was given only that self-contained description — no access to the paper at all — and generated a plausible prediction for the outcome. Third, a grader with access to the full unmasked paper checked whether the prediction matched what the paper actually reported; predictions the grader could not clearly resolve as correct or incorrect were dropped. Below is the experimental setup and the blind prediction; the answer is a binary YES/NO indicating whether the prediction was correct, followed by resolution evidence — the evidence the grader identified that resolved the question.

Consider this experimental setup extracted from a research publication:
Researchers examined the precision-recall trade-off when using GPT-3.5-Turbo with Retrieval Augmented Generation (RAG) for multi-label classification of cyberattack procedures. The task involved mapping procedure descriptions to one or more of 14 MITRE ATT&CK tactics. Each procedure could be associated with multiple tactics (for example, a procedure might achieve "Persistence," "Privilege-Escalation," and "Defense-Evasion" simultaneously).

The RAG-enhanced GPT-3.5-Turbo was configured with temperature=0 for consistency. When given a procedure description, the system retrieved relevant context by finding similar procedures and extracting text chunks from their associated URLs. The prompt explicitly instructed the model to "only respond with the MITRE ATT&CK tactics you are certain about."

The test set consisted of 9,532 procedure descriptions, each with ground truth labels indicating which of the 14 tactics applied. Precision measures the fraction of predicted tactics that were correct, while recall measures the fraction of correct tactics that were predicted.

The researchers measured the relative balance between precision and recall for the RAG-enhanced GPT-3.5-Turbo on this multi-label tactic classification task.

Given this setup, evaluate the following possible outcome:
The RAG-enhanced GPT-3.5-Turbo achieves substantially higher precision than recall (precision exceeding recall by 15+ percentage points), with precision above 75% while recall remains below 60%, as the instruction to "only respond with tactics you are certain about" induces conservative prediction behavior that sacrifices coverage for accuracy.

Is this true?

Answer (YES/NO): NO